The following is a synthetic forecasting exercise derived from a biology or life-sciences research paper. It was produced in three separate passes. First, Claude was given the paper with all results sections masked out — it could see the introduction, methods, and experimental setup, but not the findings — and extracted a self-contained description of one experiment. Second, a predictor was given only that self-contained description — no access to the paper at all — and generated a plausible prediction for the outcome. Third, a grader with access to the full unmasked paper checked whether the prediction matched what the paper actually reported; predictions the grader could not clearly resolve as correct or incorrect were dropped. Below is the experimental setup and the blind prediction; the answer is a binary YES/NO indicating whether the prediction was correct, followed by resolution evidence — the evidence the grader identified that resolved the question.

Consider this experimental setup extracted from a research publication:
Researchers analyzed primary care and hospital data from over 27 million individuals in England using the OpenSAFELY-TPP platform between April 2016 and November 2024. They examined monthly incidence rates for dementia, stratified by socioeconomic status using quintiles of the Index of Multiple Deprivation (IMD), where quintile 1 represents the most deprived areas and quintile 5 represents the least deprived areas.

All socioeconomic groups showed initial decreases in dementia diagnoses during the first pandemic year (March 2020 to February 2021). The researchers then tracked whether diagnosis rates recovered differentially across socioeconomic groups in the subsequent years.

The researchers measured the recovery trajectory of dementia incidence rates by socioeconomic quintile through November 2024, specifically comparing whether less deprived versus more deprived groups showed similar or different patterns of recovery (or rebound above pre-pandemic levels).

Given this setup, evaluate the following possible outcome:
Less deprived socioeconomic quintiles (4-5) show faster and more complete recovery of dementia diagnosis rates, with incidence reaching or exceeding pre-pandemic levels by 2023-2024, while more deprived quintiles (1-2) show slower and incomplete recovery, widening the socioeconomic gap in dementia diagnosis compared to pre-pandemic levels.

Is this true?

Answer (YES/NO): YES